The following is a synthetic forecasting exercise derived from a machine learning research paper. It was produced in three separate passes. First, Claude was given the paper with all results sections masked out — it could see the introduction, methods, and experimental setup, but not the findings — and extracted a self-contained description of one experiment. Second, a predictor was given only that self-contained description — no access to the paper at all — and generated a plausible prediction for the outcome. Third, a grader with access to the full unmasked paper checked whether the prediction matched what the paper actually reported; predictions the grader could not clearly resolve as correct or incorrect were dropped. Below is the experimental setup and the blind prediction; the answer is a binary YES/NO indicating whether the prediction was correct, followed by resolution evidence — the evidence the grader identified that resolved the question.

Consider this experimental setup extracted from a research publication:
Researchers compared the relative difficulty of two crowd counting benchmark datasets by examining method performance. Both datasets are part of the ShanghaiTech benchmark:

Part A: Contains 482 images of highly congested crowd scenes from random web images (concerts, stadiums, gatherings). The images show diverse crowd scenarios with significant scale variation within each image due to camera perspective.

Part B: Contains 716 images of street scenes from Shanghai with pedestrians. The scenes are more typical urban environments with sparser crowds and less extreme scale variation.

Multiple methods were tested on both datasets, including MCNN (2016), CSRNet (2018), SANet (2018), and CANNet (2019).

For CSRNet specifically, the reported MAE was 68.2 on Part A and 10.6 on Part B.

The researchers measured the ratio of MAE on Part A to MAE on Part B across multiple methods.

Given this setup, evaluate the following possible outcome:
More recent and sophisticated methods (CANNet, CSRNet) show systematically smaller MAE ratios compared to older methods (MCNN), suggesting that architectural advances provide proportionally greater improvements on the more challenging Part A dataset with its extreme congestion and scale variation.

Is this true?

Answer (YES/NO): NO